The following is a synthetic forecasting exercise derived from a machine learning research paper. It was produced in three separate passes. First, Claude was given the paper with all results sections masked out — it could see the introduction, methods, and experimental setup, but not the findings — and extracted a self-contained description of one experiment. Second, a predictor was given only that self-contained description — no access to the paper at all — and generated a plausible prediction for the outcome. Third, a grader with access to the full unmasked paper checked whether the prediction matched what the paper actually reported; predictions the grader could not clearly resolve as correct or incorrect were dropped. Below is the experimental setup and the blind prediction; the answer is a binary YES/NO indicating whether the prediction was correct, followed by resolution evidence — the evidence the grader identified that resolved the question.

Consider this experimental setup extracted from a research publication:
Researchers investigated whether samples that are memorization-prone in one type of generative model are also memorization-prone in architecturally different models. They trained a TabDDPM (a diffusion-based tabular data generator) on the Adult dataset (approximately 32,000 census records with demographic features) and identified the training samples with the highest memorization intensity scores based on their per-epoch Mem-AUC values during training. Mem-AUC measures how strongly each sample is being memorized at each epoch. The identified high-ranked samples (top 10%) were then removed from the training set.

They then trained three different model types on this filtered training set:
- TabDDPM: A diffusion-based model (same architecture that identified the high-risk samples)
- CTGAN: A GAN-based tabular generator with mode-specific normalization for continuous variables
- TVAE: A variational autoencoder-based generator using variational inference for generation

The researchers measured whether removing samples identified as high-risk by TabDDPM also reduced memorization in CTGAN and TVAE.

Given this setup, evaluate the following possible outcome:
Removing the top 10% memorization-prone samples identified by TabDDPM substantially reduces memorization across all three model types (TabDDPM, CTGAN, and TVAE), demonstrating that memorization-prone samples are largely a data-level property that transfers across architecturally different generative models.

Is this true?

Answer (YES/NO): NO